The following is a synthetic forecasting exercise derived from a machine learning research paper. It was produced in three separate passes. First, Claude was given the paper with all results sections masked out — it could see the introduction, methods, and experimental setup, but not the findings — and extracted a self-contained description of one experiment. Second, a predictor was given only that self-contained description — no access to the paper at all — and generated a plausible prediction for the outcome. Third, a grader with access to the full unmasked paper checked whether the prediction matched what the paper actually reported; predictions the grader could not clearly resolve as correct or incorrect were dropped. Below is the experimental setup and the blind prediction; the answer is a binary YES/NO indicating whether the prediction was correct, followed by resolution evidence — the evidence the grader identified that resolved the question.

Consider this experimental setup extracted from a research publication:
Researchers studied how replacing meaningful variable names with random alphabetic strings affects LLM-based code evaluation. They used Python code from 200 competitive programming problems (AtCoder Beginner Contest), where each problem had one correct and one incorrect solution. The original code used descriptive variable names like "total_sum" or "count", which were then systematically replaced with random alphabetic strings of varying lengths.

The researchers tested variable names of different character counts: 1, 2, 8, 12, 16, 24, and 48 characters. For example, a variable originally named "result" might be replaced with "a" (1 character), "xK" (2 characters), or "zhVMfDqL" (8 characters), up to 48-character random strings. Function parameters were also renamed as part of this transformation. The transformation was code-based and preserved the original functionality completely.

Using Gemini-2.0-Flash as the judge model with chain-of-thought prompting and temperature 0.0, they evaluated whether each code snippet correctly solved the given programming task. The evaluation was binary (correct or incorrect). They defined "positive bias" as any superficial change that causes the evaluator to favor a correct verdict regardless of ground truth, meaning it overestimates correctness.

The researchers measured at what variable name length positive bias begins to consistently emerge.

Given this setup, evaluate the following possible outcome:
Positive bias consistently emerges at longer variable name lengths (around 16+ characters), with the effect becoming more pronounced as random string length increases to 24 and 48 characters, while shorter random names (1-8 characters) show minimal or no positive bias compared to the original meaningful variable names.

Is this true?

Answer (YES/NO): NO